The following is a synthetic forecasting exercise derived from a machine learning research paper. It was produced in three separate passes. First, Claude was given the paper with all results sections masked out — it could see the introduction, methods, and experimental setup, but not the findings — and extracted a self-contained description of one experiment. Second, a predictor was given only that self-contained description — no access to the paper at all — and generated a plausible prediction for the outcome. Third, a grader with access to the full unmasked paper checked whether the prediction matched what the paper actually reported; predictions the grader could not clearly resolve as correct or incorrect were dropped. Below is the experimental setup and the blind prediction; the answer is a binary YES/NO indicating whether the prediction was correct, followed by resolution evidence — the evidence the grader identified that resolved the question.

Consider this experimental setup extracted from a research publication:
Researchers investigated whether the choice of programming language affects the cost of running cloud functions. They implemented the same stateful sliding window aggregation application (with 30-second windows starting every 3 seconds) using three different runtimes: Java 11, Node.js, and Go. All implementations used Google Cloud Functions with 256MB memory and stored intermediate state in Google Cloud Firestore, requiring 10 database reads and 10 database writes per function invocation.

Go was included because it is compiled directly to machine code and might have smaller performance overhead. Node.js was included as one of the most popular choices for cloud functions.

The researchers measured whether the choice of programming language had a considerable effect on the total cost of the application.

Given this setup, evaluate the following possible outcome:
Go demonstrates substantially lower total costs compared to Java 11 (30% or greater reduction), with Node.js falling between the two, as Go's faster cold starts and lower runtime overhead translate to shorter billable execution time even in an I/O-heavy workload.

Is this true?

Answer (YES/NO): NO